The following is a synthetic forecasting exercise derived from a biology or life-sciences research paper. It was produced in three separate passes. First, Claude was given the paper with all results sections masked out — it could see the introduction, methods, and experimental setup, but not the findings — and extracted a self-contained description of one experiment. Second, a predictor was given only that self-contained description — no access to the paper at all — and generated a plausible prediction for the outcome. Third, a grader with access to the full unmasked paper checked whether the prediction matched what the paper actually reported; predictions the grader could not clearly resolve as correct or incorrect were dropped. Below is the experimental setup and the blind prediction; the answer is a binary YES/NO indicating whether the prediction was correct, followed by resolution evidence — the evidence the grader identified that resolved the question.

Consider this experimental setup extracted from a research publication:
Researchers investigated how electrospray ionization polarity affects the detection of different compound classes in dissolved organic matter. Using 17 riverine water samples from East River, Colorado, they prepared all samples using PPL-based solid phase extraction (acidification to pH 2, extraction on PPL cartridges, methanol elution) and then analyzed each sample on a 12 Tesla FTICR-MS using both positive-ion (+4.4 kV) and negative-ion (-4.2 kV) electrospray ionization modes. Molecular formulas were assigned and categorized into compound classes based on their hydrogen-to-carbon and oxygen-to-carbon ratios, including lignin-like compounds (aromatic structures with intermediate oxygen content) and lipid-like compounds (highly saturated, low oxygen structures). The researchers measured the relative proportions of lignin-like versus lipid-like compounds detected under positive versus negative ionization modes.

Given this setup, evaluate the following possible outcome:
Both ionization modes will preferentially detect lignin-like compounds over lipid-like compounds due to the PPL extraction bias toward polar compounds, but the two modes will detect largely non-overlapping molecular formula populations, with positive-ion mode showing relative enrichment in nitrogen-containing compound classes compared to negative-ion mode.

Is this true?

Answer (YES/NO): NO